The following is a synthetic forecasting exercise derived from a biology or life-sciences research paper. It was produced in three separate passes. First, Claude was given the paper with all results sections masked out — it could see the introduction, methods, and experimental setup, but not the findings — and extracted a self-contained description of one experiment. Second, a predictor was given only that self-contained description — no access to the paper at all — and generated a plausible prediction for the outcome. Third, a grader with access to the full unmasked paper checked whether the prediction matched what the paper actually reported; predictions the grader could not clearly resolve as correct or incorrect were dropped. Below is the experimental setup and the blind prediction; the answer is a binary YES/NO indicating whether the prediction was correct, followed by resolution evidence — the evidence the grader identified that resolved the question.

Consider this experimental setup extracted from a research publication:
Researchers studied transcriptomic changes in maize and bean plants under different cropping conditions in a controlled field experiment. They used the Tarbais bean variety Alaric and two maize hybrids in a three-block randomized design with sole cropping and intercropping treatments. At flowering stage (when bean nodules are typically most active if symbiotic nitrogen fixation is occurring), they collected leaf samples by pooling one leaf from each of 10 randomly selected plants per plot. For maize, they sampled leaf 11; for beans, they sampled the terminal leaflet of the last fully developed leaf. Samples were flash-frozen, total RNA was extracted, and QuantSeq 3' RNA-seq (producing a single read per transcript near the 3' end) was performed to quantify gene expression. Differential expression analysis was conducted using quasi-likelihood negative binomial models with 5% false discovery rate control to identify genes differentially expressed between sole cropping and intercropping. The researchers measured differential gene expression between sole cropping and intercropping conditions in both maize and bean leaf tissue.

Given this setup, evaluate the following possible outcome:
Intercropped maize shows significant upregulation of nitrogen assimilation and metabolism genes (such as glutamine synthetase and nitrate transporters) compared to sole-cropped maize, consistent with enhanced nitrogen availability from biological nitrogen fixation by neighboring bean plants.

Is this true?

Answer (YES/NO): NO